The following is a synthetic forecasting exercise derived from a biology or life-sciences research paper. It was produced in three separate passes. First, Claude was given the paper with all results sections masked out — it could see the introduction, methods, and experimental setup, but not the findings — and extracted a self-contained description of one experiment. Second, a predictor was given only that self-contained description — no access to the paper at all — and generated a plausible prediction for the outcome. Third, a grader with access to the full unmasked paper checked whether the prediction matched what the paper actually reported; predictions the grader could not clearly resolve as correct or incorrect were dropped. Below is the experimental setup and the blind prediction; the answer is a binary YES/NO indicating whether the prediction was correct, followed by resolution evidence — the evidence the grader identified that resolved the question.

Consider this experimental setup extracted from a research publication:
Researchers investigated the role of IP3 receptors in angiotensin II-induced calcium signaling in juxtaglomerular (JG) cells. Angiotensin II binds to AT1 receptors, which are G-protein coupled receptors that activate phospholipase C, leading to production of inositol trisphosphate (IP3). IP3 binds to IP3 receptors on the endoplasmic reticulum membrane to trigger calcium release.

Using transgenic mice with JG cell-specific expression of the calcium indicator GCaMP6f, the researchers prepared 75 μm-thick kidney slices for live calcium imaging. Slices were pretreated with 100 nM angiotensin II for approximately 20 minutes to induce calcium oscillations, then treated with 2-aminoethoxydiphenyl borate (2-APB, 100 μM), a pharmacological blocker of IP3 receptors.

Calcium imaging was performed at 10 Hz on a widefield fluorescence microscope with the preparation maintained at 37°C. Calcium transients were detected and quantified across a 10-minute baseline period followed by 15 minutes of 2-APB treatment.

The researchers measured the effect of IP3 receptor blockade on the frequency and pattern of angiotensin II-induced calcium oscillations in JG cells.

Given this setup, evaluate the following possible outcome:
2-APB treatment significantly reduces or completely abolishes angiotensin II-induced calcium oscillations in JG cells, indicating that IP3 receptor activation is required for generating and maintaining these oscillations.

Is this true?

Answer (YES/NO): YES